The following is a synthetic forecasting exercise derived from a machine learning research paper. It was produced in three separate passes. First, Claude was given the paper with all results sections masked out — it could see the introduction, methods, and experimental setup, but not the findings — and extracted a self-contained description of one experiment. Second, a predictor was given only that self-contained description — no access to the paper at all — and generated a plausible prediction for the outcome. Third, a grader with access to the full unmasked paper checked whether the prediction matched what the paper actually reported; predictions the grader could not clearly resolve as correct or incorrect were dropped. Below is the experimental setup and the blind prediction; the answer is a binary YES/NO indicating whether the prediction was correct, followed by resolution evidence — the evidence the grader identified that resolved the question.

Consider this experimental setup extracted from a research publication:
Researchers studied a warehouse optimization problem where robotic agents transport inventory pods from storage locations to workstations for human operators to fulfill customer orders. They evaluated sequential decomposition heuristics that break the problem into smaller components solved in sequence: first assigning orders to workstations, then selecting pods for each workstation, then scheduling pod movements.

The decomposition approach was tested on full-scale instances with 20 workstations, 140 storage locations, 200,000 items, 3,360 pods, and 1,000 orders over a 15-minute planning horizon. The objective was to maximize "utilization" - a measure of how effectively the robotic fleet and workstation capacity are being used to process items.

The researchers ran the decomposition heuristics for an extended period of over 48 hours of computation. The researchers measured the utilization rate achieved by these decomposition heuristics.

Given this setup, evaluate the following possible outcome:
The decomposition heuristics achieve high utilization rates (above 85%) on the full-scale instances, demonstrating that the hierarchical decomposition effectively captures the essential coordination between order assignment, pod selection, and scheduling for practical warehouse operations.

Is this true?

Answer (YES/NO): NO